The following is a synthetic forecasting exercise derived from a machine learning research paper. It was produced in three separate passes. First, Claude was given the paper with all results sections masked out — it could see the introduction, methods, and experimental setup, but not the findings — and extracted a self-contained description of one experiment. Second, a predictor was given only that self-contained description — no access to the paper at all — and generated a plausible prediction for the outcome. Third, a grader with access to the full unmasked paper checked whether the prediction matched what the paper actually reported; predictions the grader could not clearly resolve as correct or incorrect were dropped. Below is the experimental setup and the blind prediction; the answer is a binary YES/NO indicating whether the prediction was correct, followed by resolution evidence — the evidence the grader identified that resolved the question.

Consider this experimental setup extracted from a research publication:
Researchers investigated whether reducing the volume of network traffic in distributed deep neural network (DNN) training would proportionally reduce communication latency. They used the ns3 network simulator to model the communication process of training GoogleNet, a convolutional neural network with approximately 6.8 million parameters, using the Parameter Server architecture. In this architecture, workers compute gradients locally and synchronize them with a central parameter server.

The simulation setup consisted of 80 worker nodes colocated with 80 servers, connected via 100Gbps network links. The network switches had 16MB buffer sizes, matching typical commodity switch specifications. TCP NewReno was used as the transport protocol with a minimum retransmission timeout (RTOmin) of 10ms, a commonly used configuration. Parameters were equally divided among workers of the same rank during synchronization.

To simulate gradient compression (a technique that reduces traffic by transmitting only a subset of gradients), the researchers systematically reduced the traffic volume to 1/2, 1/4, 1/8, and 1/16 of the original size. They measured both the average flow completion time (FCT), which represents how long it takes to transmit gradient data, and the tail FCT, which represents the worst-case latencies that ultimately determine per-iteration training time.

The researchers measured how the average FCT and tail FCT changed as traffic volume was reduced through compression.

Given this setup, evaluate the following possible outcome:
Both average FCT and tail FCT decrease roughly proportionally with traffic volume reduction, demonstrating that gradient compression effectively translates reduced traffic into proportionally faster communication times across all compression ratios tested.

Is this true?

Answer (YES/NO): NO